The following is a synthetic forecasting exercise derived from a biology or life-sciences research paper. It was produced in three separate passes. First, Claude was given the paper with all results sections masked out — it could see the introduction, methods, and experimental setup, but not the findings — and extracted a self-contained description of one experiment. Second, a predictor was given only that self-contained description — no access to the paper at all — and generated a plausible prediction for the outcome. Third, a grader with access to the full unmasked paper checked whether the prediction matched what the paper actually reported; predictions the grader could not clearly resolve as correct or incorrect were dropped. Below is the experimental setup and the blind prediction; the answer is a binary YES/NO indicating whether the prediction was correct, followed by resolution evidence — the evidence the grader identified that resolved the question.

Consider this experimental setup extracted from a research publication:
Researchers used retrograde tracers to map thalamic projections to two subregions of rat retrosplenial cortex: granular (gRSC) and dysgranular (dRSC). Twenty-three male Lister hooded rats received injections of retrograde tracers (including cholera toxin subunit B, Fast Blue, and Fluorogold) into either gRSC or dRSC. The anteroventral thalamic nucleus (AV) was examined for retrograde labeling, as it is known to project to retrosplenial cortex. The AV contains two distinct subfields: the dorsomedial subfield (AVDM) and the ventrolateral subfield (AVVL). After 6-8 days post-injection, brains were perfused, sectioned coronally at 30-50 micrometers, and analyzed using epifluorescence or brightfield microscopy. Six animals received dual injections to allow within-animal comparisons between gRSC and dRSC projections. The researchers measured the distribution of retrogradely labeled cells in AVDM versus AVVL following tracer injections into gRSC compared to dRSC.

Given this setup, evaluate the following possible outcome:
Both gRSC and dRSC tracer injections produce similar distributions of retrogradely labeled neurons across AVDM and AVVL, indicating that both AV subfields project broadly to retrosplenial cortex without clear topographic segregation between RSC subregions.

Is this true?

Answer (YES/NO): NO